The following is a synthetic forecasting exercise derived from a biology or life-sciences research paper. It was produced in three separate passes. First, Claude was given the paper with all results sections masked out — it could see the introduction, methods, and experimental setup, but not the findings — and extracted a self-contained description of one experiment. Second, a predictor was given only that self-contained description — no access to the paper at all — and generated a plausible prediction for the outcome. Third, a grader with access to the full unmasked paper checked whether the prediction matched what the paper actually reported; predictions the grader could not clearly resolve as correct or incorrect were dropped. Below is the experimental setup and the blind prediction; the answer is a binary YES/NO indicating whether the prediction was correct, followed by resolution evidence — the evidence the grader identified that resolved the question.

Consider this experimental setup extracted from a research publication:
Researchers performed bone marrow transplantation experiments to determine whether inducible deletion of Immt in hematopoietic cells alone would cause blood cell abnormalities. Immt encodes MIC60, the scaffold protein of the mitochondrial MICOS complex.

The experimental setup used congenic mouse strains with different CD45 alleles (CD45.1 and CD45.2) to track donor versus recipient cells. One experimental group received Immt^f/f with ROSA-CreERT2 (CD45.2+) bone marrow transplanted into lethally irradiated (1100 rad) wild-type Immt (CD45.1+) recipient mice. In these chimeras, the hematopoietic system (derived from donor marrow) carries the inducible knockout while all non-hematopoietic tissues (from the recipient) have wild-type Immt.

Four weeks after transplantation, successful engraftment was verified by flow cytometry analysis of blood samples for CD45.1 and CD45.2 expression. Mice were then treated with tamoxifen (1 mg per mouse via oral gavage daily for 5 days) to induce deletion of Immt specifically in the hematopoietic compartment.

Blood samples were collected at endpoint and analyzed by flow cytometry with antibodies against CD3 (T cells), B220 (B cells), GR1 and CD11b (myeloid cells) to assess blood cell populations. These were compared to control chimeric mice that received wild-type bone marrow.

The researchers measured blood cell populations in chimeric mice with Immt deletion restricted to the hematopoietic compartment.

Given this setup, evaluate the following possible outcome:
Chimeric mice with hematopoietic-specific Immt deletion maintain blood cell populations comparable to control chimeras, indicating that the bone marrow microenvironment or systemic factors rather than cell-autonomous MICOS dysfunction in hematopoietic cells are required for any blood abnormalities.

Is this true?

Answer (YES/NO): NO